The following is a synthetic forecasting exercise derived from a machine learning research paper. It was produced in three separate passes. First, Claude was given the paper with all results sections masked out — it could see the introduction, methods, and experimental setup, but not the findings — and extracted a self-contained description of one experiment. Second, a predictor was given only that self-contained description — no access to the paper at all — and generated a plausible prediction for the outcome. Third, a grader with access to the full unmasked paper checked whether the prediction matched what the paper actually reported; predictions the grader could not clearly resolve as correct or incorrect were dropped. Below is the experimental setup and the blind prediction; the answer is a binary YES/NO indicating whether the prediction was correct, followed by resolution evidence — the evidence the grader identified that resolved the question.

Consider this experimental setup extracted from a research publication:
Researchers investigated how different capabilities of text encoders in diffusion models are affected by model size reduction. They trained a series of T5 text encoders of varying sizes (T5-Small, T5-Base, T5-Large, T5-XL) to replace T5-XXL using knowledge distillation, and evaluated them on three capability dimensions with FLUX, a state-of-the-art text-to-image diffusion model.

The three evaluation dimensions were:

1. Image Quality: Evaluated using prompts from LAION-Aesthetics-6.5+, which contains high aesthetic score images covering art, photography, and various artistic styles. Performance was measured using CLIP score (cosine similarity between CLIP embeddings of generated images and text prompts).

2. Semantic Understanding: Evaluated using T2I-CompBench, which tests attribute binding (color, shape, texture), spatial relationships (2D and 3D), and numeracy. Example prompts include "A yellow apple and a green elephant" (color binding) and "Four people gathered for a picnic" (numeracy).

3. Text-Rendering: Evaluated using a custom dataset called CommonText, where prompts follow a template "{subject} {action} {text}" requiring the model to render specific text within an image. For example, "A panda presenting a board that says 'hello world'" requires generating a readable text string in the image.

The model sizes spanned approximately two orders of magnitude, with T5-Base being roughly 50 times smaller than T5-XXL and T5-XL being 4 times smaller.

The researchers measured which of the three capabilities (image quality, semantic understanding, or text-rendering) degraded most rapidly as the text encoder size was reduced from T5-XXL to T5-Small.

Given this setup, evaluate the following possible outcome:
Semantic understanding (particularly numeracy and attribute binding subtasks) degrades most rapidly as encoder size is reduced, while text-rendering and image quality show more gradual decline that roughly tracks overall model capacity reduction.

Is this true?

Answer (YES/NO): NO